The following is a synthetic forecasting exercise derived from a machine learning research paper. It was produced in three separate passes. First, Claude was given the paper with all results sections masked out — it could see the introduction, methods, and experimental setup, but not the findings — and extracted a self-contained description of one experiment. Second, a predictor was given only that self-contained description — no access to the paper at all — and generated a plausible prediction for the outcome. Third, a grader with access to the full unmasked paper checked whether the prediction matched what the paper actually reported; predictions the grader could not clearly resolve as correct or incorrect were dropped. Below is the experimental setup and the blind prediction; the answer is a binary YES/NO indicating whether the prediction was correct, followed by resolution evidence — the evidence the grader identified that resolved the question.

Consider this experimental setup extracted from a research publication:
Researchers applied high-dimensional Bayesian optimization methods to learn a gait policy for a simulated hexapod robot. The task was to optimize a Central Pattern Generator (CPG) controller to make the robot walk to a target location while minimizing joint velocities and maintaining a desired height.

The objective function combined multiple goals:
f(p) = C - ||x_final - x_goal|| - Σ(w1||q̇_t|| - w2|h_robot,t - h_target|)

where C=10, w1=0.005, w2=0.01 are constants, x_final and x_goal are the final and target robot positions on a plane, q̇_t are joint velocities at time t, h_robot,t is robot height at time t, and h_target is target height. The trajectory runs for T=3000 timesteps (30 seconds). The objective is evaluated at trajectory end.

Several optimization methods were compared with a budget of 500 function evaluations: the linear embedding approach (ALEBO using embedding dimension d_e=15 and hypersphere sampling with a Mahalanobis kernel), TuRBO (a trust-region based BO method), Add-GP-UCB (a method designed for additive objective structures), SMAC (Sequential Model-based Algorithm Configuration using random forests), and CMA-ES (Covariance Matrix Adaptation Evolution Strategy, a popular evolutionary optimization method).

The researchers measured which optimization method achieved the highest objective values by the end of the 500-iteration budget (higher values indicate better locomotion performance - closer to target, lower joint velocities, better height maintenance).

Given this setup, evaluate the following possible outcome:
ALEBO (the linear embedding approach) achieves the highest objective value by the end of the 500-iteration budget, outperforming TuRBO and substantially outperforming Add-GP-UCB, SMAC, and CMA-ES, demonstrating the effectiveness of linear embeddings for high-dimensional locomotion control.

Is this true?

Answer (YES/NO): NO